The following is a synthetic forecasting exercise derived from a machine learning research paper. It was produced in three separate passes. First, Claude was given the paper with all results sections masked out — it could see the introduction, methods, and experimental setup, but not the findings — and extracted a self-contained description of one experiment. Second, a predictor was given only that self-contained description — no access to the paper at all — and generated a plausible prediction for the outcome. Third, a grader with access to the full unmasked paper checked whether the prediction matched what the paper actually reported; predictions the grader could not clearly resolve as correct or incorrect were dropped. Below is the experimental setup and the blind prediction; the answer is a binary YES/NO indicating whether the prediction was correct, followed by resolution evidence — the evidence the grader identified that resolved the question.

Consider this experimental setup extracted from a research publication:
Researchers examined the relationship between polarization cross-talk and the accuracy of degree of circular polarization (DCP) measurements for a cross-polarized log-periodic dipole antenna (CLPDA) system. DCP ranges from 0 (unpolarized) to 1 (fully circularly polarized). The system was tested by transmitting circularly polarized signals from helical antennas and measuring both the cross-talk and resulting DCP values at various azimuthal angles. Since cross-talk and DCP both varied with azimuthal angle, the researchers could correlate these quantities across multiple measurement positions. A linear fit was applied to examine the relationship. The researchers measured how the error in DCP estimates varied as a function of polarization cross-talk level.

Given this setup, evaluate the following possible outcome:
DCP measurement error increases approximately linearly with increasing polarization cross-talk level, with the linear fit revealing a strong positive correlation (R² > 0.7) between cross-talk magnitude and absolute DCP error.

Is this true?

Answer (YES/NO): NO